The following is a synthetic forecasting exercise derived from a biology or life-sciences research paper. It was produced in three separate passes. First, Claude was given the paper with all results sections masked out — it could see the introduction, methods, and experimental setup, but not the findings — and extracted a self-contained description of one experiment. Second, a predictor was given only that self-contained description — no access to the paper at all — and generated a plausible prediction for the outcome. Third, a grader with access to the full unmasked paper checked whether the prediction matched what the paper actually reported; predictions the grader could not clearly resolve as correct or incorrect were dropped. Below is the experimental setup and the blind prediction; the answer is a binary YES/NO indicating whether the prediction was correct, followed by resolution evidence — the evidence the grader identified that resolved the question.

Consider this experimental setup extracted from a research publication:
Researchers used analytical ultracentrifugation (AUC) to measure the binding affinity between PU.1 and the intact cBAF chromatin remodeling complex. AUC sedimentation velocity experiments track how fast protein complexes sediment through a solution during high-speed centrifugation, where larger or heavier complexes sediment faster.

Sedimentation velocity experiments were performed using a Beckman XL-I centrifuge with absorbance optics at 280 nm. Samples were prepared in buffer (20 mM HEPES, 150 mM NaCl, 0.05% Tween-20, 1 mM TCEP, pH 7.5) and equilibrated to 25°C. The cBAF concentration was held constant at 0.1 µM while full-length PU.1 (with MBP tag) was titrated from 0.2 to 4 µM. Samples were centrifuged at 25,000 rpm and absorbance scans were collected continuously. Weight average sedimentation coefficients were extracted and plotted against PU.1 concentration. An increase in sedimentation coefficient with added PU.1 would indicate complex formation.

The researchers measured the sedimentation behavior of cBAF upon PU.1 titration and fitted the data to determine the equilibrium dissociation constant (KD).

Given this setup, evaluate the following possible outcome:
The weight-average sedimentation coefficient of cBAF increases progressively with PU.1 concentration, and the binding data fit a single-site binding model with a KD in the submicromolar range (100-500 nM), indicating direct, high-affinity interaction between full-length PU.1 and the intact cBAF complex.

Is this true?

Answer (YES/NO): NO